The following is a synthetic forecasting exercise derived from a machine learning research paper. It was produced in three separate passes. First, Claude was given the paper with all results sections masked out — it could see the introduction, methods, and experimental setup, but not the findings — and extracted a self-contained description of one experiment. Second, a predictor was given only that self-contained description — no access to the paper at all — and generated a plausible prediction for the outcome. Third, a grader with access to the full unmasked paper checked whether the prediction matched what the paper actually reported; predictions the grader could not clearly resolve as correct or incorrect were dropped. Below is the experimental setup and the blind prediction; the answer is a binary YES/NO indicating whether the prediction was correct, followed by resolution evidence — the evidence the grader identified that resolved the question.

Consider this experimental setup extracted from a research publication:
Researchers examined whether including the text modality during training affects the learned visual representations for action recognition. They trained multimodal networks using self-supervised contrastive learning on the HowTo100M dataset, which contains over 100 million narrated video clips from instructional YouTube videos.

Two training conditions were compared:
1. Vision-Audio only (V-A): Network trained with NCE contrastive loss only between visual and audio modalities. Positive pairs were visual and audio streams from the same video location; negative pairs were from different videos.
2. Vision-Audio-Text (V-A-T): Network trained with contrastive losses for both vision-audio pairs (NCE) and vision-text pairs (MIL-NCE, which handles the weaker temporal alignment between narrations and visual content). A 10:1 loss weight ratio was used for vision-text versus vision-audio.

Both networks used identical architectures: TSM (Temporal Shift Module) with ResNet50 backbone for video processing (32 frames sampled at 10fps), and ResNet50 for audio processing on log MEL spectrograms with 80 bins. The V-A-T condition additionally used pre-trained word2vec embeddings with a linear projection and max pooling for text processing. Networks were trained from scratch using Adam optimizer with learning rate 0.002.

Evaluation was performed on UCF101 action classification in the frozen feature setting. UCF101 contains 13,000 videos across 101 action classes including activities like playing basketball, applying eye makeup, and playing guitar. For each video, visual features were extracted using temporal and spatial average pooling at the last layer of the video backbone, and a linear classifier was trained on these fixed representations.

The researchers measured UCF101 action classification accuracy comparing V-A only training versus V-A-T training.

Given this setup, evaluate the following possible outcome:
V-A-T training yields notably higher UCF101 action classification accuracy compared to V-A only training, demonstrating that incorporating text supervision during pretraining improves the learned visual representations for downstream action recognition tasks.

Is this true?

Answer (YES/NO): YES